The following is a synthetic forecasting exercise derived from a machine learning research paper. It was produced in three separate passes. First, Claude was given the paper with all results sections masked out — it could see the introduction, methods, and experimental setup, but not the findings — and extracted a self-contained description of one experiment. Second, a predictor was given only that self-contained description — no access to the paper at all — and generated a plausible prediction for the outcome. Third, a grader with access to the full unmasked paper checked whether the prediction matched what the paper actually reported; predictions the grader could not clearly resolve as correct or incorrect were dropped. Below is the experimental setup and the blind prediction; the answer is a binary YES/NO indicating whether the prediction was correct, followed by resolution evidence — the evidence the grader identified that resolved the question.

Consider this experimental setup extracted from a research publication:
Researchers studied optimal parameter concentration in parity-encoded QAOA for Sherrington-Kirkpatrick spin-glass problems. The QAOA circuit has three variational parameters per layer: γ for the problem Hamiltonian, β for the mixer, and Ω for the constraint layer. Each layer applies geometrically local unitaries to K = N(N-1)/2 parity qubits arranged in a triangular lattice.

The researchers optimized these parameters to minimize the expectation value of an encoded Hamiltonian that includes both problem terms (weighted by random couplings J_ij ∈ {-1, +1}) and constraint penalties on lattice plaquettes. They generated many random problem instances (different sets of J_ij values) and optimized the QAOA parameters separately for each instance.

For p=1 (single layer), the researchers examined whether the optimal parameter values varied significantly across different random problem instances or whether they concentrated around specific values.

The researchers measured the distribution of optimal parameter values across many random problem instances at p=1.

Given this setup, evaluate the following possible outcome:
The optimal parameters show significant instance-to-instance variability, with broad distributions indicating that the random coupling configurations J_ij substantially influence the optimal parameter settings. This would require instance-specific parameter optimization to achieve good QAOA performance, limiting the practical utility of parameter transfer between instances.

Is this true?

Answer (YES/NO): NO